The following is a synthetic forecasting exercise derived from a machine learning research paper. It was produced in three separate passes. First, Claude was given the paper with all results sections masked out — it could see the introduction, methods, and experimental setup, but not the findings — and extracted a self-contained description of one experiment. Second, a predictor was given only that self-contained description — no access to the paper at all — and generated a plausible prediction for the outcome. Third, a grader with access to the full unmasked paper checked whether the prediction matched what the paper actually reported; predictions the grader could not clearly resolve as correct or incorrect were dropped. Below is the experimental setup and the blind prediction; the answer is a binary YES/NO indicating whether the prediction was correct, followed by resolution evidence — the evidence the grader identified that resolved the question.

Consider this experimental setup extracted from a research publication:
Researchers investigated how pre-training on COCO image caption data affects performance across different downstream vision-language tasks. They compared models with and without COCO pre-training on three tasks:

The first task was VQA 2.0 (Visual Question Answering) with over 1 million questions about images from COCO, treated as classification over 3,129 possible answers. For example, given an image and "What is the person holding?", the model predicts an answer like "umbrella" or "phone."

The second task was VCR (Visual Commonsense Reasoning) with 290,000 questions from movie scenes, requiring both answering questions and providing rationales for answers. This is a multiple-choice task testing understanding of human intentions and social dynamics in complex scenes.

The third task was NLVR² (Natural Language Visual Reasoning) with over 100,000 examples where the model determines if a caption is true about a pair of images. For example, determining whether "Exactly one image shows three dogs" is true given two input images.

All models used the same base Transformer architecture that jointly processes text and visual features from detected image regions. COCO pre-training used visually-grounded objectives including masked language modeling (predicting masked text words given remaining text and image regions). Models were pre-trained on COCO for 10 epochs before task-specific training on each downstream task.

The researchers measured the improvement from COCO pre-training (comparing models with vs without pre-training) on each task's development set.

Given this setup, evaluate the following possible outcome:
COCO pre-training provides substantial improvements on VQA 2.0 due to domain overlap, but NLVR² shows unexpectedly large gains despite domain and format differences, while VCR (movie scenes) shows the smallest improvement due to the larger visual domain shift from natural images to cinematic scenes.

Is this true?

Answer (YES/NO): NO